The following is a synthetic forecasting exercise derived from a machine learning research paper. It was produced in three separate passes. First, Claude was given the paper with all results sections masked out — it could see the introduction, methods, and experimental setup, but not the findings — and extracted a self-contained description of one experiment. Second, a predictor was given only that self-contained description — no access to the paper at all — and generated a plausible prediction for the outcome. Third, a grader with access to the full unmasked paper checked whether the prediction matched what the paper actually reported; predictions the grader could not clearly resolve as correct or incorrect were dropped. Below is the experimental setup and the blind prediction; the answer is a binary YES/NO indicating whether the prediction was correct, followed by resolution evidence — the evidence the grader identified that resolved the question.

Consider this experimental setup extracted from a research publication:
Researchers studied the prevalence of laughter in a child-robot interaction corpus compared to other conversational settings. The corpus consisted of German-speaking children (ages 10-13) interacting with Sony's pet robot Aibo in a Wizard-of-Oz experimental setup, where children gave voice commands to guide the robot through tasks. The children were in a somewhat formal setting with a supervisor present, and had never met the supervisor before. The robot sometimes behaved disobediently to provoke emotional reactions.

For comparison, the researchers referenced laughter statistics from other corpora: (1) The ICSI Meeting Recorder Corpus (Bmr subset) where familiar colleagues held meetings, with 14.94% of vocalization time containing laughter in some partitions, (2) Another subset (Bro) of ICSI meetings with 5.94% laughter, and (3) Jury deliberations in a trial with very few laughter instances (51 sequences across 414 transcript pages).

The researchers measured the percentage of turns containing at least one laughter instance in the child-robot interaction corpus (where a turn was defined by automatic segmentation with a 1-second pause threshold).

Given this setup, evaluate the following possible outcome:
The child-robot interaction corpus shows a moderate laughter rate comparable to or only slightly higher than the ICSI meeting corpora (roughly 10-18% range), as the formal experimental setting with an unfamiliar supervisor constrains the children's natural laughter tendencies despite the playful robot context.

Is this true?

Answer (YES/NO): NO